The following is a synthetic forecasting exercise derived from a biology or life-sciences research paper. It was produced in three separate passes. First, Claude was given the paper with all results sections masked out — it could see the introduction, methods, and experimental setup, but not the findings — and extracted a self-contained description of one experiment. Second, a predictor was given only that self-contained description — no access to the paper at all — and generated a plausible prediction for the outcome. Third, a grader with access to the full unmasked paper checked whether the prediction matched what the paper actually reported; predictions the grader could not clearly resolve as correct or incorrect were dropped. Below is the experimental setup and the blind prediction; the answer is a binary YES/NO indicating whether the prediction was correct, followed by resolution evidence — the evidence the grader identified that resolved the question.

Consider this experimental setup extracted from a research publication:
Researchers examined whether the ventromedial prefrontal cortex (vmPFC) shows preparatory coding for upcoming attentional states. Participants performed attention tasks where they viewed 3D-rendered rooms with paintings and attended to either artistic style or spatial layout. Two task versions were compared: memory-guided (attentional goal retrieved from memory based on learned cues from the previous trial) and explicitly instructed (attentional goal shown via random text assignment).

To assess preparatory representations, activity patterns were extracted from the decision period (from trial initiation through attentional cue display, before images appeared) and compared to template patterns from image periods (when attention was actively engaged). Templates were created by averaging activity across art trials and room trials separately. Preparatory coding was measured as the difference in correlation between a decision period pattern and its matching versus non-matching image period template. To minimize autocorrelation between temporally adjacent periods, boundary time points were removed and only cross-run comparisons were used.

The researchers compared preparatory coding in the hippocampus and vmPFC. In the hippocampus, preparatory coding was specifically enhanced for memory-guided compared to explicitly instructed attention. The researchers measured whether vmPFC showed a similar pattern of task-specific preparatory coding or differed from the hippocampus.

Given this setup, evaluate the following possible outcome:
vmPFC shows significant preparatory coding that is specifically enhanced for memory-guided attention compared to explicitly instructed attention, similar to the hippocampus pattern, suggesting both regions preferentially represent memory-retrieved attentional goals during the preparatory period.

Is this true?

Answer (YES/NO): NO